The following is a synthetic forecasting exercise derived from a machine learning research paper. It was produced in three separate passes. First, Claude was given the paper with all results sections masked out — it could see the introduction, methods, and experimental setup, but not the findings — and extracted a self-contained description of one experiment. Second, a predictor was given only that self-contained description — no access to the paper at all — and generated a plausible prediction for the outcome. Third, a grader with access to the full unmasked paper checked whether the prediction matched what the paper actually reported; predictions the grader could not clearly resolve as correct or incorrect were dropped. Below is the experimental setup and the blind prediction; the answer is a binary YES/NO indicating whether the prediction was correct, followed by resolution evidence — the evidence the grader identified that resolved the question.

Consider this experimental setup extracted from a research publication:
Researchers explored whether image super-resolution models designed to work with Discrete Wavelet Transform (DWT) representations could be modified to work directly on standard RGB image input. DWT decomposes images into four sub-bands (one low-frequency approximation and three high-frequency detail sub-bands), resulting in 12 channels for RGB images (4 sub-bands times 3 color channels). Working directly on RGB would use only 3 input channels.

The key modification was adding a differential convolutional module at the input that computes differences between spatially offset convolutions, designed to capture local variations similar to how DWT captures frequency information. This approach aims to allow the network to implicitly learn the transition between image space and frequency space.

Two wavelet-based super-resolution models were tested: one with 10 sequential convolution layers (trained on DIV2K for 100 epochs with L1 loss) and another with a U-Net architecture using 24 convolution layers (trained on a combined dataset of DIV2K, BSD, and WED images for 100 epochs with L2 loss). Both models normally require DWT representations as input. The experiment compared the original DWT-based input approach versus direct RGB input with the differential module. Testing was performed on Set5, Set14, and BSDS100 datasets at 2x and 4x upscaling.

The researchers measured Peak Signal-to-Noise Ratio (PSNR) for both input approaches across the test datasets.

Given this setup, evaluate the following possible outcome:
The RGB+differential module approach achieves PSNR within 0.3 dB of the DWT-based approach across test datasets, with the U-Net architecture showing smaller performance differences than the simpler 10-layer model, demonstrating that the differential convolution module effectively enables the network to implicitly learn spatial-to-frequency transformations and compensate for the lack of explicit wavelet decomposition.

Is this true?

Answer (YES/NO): NO